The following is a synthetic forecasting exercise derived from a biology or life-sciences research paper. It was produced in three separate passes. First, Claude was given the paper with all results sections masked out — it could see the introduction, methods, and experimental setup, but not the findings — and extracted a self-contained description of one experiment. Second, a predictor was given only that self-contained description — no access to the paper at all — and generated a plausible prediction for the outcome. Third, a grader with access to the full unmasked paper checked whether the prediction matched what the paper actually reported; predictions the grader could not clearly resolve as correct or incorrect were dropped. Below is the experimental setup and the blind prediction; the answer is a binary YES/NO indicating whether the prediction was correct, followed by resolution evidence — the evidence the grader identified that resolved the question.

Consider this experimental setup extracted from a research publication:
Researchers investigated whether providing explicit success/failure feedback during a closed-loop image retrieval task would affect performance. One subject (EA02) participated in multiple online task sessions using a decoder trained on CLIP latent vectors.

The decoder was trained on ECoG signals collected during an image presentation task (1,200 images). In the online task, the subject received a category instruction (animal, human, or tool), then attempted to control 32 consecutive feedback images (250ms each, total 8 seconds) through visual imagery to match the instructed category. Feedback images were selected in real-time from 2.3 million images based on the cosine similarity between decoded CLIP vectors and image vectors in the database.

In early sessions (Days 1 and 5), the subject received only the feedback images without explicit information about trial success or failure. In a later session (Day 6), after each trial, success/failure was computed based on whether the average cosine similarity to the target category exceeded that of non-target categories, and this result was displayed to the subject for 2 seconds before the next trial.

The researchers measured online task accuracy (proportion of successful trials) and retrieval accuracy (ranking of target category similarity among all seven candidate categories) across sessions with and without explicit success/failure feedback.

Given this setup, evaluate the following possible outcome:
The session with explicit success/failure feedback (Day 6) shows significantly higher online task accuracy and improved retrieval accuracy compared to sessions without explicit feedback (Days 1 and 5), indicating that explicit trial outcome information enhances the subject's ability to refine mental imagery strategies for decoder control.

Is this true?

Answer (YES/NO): NO